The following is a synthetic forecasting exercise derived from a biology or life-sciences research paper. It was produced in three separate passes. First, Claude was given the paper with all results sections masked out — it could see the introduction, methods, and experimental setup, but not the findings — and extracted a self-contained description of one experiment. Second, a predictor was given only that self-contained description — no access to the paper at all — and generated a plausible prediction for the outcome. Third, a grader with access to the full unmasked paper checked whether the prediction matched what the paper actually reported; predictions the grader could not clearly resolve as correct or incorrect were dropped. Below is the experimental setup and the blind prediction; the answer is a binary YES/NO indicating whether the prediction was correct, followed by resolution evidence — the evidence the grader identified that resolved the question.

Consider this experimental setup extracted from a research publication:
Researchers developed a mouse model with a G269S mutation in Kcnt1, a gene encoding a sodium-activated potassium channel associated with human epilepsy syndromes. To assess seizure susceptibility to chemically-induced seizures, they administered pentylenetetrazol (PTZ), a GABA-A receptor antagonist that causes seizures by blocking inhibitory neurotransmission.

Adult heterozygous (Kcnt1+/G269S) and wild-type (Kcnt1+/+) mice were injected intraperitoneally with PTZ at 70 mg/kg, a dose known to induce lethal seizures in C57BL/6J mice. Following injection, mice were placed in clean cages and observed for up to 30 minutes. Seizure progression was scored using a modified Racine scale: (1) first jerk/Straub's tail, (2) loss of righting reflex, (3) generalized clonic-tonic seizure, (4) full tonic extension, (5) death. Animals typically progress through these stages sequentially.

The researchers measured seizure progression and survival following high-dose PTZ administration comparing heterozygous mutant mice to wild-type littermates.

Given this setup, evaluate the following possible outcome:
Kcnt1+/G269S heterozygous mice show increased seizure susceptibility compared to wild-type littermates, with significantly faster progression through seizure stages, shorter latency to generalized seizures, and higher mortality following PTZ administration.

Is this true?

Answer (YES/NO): NO